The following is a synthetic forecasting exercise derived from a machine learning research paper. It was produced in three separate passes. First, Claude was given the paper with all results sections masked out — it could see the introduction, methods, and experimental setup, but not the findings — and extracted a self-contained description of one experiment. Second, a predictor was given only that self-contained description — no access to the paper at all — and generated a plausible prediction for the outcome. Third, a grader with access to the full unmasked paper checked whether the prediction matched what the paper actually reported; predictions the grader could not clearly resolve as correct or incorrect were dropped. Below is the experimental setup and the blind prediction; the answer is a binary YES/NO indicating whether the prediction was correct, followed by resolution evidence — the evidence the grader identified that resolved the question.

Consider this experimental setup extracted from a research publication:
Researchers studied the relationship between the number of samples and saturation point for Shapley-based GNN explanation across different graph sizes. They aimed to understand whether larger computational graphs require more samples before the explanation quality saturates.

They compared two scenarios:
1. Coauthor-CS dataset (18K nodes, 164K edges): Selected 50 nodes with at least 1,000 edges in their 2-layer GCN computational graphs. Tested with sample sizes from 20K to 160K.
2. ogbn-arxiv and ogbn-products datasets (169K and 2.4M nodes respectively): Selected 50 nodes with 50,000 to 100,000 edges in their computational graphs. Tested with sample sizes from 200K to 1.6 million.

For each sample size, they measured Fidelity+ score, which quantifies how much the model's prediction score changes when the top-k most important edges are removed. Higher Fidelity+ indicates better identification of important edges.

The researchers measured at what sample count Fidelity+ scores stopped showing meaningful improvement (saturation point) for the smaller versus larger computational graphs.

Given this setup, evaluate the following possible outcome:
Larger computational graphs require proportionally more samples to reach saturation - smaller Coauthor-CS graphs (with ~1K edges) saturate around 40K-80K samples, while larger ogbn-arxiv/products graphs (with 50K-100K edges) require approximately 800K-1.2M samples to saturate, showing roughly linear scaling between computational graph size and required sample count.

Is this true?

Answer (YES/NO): NO